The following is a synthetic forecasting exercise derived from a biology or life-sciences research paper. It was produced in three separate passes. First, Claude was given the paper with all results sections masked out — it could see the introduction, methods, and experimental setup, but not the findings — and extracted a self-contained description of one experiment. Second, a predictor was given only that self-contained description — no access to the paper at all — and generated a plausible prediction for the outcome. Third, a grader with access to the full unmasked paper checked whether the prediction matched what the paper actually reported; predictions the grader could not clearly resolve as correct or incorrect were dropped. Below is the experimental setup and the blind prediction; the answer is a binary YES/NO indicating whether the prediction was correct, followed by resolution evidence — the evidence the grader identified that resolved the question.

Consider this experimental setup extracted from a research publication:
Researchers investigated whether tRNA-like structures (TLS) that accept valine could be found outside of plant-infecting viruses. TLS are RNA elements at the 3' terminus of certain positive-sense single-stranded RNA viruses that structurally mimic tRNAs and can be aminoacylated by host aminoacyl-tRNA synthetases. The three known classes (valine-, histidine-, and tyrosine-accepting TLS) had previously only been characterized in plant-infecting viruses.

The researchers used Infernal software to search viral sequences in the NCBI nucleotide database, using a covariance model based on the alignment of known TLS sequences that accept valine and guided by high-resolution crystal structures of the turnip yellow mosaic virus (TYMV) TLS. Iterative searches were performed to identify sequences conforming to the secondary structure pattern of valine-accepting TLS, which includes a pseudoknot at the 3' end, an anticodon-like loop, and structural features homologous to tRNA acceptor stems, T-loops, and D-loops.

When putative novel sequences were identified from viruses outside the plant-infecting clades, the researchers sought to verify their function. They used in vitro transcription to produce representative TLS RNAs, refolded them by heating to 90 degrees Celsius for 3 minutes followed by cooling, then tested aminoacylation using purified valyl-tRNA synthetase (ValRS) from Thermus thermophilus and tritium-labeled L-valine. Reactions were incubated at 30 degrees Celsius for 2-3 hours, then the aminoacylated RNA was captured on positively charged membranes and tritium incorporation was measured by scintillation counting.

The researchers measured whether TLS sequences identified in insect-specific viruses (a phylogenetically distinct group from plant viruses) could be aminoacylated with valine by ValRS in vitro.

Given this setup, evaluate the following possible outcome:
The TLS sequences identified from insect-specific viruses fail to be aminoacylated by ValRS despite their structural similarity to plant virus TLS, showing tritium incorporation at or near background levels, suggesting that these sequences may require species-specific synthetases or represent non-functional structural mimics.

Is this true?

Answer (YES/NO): NO